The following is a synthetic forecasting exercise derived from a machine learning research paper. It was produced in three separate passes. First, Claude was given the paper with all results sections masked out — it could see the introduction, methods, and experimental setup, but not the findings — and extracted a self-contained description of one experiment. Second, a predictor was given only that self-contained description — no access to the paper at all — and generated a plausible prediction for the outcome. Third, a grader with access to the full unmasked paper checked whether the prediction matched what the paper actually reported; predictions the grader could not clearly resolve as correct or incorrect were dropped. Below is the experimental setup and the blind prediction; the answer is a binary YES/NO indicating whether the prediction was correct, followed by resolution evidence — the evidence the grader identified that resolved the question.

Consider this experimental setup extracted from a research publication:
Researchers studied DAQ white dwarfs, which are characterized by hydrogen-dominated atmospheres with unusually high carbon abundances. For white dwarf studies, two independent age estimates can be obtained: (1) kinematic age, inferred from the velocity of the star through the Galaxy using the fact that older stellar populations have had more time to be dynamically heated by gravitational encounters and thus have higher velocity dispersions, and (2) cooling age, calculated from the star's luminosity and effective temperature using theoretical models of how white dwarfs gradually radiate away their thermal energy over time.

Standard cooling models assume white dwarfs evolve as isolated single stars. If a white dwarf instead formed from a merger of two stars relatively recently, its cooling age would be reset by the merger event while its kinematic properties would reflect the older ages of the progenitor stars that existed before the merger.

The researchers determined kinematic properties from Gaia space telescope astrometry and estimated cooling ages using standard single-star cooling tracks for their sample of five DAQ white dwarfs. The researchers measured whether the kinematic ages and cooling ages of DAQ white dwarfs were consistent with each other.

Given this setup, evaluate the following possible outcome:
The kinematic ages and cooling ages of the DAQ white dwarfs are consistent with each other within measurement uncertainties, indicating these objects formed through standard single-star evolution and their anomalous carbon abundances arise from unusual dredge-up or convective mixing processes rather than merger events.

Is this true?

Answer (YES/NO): NO